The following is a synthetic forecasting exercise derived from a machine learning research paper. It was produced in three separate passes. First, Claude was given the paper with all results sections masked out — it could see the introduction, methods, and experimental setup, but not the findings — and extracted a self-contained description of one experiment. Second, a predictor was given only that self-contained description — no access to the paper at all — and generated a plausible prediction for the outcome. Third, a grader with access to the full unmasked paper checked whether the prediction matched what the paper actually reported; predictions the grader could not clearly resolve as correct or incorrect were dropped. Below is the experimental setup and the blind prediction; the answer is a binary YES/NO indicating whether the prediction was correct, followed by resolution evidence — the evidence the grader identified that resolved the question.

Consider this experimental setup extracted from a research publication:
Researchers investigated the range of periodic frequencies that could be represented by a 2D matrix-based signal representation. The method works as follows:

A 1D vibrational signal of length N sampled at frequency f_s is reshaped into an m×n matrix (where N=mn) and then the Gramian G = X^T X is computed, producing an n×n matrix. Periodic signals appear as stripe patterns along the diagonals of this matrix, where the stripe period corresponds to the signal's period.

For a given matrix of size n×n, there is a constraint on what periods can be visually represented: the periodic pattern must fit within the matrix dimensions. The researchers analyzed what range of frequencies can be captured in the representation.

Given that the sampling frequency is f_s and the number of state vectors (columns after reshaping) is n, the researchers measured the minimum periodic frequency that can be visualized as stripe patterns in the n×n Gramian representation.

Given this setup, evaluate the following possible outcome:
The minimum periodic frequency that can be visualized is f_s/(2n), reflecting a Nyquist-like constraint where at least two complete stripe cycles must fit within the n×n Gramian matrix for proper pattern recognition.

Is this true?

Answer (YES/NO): NO